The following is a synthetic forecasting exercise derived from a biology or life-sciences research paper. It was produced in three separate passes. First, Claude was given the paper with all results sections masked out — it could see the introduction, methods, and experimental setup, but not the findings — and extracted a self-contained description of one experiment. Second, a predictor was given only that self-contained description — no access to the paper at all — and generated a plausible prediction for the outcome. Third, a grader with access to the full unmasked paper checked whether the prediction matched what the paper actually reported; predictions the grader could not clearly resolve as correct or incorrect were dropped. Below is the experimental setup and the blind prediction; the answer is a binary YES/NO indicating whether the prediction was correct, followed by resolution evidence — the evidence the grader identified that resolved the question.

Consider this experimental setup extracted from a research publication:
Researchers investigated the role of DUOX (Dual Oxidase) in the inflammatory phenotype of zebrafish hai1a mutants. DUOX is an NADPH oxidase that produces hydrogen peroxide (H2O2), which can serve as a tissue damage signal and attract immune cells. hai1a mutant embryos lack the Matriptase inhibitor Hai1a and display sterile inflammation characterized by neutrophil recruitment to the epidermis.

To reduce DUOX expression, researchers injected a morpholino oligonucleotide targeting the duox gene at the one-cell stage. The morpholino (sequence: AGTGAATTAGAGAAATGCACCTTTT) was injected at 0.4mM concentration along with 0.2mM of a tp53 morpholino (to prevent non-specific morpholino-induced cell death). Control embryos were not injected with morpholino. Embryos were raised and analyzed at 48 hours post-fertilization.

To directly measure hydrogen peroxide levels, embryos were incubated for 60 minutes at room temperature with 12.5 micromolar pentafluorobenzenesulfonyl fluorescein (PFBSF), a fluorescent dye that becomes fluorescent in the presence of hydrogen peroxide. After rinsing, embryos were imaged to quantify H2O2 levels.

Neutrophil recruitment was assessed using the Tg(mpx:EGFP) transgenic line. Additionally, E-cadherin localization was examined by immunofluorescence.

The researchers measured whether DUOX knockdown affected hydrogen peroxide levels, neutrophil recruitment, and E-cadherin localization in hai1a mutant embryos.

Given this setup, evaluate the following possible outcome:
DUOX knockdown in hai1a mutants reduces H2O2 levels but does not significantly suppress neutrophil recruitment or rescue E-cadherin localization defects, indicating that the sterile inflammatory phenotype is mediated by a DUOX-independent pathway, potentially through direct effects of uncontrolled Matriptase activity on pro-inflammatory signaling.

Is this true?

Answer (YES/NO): NO